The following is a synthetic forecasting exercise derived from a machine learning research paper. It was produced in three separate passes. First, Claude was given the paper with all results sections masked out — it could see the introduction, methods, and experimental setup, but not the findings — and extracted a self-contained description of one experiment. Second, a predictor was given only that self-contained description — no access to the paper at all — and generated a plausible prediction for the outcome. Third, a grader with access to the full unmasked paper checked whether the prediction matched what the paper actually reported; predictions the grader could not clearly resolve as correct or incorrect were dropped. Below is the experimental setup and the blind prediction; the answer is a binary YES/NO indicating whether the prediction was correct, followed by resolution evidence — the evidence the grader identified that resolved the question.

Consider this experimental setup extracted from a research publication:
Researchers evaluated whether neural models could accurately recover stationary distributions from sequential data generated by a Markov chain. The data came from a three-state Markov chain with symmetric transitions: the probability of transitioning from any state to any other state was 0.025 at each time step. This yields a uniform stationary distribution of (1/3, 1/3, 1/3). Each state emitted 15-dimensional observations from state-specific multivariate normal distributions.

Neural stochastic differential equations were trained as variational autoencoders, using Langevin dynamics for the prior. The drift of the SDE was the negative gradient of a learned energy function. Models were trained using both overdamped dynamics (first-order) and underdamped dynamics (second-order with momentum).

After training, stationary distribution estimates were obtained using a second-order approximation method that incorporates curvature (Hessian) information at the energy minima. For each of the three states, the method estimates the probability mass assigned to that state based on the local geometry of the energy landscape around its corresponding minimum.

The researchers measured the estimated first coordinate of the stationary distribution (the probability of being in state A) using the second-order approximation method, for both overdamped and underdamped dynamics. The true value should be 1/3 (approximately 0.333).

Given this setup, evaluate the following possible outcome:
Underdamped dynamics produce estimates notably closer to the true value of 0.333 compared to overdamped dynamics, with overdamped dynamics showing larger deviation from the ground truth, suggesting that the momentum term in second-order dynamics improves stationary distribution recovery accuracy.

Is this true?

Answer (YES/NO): YES